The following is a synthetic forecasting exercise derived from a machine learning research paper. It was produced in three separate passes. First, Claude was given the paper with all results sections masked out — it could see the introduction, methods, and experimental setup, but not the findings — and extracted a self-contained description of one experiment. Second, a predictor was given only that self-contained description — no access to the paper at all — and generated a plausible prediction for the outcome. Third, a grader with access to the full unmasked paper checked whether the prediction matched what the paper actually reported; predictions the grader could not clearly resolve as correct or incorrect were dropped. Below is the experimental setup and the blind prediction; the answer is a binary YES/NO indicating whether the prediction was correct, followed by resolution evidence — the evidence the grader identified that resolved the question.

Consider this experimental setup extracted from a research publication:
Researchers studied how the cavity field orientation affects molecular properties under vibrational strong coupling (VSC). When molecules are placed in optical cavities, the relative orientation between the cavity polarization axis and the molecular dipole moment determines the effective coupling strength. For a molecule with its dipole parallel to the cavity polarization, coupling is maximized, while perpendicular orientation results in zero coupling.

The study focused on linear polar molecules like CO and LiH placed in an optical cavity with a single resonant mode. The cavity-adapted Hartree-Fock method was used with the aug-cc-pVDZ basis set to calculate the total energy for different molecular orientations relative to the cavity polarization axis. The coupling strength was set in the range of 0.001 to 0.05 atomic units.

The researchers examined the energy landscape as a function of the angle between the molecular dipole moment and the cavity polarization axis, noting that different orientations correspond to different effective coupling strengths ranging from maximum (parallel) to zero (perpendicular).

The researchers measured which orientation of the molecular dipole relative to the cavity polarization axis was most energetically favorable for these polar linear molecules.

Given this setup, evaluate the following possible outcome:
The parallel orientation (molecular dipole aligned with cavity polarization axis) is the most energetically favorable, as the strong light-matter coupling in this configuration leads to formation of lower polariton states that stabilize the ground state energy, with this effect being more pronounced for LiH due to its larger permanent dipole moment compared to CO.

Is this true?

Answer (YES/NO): NO